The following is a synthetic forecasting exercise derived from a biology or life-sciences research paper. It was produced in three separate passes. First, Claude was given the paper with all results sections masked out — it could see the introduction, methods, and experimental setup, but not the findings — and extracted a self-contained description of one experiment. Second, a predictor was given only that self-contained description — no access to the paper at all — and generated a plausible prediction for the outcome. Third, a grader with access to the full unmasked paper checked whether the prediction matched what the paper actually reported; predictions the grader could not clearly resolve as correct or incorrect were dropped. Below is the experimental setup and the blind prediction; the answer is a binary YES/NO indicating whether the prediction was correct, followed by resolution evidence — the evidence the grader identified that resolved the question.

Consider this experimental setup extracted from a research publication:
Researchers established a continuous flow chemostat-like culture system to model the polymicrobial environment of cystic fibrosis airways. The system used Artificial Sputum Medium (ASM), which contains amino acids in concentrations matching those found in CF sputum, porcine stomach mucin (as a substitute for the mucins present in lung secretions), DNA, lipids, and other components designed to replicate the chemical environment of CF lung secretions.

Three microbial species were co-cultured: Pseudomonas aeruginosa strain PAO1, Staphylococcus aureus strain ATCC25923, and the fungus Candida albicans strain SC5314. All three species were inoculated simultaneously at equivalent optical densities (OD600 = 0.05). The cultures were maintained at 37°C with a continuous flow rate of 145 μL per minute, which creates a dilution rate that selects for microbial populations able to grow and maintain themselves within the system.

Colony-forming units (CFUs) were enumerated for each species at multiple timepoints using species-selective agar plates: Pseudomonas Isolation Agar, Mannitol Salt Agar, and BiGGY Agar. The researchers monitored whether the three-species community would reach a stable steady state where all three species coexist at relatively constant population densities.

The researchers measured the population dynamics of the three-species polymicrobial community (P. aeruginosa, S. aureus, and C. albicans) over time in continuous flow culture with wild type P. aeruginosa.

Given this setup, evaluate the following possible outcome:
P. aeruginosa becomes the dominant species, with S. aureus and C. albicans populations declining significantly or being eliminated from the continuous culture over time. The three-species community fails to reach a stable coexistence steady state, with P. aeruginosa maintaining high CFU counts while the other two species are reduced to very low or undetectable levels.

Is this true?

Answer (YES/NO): NO